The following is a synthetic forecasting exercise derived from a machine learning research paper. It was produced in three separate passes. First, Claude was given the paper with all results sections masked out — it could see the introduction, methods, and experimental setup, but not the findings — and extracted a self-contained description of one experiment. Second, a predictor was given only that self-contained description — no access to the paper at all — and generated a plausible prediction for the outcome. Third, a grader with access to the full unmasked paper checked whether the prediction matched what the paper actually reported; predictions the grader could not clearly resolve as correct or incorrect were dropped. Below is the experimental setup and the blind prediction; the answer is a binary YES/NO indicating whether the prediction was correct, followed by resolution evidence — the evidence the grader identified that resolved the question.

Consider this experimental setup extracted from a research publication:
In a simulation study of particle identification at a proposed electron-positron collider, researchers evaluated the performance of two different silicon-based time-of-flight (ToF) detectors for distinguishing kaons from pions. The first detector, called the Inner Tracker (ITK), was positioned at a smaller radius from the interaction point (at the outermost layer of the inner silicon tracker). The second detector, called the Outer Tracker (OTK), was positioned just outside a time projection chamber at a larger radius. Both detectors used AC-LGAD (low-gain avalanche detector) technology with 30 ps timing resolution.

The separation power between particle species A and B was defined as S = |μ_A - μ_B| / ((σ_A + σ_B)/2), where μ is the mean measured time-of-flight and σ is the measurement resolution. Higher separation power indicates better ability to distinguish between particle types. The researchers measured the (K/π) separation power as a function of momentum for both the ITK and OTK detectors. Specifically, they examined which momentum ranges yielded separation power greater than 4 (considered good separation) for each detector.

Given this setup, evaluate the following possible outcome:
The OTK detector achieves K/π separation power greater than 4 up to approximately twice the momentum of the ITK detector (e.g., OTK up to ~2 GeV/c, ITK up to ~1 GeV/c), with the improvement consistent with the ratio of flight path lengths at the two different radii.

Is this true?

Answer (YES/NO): NO